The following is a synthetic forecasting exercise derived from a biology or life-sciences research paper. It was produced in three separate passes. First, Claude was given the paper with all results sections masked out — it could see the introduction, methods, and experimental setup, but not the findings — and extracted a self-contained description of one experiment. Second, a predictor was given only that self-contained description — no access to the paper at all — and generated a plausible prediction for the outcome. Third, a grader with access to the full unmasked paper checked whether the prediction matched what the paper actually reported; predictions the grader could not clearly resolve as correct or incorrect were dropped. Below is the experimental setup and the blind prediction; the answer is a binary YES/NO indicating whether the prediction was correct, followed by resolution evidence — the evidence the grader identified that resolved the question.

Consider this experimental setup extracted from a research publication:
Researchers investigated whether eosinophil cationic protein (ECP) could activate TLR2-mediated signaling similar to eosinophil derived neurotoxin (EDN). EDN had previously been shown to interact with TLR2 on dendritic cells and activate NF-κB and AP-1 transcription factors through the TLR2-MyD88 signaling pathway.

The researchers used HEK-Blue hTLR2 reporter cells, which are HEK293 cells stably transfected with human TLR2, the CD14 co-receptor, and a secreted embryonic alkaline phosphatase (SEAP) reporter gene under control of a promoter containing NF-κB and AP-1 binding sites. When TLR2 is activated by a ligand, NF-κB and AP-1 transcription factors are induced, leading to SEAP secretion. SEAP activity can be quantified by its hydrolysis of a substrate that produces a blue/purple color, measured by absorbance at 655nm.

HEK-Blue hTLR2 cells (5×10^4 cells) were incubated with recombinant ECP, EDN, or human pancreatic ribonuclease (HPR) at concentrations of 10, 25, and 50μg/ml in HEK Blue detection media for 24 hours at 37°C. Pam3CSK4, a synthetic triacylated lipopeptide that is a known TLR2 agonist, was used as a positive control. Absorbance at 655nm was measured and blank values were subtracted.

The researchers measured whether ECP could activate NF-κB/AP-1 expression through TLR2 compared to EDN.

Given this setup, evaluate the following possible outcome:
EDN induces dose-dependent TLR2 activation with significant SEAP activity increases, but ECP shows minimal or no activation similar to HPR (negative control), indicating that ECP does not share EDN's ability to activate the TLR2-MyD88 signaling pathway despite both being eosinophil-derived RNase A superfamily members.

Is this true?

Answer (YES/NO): NO